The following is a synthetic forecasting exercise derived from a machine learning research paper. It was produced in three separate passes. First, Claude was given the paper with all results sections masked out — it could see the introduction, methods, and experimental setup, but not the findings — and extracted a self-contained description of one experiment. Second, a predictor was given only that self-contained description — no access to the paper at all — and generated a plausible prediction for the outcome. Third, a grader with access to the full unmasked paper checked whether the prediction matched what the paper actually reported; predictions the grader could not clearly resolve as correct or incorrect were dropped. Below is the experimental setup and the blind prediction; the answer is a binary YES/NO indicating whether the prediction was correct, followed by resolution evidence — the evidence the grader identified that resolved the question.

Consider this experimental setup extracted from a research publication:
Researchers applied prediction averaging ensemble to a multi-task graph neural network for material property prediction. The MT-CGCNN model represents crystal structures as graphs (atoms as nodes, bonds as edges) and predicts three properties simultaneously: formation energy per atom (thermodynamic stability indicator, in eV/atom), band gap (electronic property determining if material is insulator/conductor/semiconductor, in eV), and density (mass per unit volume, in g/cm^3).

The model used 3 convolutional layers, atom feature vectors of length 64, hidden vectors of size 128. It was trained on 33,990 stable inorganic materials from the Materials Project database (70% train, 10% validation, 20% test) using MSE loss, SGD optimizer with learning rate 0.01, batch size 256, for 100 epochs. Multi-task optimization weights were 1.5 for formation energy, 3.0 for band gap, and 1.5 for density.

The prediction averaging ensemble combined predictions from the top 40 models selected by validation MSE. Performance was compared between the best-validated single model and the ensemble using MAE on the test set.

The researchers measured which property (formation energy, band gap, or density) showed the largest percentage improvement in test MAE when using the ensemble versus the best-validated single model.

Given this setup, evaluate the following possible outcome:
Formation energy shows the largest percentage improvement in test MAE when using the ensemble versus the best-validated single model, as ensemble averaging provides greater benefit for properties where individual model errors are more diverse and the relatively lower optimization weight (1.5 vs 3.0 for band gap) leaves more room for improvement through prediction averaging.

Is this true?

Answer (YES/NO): NO